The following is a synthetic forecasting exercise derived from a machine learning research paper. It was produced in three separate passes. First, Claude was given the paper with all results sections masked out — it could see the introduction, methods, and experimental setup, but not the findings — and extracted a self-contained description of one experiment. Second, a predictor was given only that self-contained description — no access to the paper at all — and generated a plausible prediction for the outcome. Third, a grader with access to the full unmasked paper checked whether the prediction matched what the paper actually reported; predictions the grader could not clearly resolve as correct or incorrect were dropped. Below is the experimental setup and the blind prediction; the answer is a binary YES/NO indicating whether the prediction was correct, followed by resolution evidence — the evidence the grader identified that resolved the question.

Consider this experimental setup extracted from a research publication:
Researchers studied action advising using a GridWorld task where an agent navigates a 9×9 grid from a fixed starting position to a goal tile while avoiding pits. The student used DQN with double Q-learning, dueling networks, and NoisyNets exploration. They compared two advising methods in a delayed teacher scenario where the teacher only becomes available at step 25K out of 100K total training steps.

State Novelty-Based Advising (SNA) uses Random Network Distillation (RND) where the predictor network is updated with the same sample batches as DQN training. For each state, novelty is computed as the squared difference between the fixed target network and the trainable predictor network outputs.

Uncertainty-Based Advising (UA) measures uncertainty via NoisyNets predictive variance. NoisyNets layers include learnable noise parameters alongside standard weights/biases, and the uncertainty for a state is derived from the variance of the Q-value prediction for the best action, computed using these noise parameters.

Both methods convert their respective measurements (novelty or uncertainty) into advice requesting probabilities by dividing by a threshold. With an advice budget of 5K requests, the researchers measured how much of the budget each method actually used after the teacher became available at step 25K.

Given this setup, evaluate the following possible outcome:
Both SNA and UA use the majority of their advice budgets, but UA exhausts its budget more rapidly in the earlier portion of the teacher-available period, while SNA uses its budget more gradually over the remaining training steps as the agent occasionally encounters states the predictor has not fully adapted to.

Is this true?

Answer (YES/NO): NO